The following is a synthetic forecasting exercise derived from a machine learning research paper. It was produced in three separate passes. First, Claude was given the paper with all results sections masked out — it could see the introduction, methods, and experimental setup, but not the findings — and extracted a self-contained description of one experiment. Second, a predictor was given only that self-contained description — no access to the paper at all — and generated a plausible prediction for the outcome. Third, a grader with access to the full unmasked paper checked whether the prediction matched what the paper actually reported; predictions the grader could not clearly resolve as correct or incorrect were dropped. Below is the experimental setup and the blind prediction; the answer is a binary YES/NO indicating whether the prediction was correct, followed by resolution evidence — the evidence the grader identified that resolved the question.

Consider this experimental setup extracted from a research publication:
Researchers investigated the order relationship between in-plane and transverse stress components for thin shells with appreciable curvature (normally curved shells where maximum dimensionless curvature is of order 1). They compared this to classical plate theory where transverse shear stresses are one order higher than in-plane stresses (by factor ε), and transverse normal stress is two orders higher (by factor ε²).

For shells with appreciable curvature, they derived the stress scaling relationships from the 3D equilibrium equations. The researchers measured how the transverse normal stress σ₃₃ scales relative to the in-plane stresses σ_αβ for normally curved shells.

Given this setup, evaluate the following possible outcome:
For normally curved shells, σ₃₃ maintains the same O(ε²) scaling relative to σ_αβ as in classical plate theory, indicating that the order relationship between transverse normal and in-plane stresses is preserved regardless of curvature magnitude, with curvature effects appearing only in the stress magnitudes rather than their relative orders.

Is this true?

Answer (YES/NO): NO